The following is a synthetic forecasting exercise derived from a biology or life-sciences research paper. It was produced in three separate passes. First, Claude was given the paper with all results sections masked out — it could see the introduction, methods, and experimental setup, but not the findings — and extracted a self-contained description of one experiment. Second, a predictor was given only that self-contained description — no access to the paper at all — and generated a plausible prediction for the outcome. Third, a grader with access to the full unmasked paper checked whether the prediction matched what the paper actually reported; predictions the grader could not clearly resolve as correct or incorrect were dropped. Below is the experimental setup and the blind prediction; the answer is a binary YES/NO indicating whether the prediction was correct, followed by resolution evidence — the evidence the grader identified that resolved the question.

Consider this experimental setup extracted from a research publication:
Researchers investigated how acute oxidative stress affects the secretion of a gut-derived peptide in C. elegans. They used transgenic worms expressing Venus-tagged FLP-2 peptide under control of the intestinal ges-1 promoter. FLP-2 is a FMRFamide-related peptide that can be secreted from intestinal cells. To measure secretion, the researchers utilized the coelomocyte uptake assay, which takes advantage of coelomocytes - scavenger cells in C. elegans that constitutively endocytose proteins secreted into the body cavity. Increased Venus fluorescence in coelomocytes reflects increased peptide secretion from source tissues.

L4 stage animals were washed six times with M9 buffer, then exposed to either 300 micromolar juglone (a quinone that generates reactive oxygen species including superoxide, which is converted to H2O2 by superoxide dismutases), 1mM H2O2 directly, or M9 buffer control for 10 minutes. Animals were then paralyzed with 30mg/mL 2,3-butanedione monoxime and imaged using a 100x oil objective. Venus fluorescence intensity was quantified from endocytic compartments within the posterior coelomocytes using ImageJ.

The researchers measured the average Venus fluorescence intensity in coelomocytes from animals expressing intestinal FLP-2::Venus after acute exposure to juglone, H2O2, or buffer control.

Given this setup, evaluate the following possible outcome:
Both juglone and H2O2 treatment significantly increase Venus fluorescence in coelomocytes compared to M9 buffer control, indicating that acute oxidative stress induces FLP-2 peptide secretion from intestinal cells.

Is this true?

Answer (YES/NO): YES